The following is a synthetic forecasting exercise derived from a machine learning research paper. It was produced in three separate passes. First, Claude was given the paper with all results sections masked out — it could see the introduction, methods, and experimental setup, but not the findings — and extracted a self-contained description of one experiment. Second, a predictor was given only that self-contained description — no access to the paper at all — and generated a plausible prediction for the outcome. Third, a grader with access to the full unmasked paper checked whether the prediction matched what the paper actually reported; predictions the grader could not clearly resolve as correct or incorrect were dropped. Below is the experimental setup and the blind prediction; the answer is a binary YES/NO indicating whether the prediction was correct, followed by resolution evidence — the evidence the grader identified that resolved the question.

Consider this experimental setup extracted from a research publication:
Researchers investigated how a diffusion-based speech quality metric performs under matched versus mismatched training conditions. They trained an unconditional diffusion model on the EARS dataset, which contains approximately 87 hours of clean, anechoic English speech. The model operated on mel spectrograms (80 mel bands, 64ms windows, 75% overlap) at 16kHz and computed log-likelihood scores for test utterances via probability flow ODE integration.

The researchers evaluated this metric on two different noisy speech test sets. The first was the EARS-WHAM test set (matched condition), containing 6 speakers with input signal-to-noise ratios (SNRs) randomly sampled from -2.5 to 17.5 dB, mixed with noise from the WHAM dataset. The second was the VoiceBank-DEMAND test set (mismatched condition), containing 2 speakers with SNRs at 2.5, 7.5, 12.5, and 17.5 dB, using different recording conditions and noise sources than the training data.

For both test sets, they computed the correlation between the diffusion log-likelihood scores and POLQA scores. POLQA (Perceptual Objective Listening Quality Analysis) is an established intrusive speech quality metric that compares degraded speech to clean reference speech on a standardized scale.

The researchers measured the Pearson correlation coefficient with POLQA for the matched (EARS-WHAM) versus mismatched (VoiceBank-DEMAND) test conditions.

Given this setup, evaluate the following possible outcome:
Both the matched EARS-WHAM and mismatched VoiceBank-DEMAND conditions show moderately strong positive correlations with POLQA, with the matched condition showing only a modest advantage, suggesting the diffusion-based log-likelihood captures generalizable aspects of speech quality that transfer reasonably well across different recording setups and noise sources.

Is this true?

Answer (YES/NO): NO